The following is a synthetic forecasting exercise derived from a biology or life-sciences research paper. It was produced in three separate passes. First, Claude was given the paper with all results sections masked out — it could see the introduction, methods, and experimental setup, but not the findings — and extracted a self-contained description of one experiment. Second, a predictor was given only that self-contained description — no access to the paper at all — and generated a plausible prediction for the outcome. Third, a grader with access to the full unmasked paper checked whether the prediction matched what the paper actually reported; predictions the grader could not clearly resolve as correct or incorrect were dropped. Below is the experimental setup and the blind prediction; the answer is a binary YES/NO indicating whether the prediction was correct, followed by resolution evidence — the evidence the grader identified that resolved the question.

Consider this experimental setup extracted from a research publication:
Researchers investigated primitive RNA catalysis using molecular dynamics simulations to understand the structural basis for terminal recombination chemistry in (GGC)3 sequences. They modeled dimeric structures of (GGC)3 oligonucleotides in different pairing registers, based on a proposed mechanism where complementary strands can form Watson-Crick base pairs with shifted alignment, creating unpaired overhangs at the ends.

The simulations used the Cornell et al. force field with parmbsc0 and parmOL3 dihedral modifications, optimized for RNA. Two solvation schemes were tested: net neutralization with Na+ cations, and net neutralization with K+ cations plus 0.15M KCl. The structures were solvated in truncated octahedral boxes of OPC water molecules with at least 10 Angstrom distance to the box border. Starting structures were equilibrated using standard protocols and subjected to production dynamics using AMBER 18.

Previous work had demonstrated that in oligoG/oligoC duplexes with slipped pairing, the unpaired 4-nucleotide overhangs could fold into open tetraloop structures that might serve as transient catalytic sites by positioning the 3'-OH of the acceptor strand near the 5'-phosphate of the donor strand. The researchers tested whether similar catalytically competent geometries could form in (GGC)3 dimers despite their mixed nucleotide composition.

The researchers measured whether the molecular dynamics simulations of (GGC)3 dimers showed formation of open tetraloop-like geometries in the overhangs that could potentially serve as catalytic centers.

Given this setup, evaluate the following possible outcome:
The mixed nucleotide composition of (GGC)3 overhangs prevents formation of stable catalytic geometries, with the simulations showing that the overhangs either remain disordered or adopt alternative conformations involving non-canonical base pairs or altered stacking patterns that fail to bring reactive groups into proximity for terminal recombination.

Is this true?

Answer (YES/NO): NO